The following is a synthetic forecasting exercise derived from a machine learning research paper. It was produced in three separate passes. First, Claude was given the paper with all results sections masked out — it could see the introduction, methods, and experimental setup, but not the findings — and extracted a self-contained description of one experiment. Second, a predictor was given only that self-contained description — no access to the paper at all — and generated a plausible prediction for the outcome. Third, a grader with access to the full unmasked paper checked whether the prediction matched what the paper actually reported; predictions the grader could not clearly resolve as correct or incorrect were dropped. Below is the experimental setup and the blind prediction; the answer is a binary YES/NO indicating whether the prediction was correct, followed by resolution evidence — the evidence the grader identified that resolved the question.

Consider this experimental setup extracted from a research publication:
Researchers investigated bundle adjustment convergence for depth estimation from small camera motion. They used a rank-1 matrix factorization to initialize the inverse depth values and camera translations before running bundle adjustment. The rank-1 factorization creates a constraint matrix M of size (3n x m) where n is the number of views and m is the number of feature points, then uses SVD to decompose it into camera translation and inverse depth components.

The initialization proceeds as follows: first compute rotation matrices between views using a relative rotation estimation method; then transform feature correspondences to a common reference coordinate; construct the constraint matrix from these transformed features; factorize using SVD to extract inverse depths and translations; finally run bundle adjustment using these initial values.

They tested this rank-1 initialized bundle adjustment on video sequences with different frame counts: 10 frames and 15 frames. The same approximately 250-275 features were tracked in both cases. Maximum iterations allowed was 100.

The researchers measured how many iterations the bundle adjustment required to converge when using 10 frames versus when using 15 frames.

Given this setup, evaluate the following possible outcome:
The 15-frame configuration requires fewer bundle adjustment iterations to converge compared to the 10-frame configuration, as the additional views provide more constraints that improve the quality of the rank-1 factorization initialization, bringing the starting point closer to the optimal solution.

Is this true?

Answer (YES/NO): YES